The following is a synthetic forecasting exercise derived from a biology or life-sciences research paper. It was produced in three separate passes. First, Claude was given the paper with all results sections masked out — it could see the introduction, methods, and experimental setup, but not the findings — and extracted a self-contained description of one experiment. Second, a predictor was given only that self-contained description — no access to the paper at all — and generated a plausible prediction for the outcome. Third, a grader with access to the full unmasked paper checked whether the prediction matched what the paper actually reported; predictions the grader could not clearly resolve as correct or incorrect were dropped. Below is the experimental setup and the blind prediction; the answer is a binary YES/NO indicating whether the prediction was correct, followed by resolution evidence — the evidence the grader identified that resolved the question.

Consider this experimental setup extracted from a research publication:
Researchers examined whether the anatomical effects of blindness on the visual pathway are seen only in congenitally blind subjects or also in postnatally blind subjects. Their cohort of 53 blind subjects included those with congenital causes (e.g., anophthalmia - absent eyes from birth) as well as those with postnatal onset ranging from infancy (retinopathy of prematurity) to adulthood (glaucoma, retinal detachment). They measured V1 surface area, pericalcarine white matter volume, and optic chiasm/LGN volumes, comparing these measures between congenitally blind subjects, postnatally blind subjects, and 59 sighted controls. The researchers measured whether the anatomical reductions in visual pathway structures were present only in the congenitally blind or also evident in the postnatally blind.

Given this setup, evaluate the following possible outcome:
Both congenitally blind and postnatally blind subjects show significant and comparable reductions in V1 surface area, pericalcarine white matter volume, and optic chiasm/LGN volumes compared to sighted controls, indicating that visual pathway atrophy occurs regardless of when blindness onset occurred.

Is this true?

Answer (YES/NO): NO